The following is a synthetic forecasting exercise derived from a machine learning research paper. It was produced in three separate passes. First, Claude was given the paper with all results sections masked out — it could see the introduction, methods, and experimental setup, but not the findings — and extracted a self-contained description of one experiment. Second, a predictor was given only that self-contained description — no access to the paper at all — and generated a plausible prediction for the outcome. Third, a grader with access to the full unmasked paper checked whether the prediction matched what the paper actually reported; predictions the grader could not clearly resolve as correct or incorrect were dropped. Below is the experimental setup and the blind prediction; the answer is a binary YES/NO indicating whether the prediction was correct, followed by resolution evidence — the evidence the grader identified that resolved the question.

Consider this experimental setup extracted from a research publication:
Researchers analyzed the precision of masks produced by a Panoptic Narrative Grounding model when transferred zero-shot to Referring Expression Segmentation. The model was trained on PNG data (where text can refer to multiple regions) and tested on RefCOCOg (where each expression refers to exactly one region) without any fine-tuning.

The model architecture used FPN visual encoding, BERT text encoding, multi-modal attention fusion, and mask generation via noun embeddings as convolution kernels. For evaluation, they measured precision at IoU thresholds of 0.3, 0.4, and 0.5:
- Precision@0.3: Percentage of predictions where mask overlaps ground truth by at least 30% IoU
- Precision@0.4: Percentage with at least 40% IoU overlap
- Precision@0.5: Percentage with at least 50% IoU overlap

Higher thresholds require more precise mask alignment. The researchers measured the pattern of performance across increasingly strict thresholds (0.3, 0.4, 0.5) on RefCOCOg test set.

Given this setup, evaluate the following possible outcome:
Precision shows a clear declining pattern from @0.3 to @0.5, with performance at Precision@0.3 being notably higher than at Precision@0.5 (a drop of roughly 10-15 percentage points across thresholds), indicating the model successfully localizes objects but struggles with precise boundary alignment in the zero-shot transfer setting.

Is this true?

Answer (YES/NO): NO